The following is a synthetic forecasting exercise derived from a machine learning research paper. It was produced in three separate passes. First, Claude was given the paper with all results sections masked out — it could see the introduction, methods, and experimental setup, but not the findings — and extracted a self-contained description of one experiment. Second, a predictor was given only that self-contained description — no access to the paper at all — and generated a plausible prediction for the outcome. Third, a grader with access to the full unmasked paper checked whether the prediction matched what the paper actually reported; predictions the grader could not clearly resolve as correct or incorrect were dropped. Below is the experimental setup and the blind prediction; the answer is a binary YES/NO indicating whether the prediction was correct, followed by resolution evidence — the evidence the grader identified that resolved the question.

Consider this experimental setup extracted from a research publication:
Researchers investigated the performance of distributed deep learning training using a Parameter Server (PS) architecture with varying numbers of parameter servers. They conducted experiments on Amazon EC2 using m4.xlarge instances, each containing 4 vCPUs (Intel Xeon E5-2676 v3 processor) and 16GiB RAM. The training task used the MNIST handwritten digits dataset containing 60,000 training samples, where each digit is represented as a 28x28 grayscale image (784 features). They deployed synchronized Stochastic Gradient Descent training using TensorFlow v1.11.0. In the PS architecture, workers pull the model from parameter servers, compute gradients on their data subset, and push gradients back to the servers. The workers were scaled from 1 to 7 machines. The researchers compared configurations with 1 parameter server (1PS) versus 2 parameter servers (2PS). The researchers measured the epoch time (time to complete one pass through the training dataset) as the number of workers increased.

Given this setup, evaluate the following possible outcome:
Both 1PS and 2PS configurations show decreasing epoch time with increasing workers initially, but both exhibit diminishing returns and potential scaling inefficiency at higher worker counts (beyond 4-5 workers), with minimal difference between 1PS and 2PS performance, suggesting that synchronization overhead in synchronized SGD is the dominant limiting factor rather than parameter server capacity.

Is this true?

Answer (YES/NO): NO